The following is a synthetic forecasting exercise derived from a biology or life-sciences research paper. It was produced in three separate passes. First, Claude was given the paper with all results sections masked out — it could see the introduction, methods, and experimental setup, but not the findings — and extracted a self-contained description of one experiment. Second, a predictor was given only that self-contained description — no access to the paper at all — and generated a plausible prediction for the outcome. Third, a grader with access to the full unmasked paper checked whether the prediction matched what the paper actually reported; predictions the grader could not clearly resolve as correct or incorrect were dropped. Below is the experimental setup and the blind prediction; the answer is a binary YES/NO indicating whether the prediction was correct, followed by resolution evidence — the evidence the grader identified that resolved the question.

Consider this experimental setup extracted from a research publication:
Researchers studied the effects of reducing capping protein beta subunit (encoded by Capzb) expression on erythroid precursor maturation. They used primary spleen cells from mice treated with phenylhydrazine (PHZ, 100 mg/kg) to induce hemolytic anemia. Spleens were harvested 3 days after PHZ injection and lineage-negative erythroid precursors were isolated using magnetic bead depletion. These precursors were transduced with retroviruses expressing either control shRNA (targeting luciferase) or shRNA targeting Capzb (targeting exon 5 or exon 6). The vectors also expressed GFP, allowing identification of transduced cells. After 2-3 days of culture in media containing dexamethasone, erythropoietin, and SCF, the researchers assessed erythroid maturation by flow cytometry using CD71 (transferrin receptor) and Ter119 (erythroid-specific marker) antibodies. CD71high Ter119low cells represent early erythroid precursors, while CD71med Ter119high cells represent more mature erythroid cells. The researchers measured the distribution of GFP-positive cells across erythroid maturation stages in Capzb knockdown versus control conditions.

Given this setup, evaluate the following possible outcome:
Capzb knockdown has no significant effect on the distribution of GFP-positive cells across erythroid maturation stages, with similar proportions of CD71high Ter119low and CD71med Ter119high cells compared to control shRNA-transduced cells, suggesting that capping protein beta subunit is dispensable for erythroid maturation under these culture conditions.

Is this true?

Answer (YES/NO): NO